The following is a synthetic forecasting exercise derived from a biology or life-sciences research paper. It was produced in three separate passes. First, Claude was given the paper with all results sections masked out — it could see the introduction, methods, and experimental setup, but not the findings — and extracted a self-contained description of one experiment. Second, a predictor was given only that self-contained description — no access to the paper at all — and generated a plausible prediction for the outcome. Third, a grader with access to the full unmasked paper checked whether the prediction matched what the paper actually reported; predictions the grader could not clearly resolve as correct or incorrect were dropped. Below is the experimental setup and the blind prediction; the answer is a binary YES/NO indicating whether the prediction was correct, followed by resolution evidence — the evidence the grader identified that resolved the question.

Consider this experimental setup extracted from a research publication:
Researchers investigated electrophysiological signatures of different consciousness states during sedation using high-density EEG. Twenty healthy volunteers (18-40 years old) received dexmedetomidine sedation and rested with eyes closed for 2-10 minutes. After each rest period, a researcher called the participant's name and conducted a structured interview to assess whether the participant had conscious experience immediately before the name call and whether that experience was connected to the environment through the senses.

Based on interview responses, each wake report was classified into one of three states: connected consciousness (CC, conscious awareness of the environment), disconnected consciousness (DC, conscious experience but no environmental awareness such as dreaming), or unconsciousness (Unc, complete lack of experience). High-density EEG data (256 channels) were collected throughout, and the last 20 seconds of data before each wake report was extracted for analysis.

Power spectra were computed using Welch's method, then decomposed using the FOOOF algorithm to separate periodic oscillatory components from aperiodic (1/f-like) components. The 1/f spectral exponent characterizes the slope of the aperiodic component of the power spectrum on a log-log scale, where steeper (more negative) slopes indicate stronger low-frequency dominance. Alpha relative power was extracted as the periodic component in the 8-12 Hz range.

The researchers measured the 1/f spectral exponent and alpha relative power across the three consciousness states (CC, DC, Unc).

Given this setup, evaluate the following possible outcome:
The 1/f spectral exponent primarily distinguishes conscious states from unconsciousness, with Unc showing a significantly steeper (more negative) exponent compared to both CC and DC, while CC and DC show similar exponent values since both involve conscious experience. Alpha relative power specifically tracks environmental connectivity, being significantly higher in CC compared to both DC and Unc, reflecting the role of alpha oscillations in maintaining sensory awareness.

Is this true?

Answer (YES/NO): NO